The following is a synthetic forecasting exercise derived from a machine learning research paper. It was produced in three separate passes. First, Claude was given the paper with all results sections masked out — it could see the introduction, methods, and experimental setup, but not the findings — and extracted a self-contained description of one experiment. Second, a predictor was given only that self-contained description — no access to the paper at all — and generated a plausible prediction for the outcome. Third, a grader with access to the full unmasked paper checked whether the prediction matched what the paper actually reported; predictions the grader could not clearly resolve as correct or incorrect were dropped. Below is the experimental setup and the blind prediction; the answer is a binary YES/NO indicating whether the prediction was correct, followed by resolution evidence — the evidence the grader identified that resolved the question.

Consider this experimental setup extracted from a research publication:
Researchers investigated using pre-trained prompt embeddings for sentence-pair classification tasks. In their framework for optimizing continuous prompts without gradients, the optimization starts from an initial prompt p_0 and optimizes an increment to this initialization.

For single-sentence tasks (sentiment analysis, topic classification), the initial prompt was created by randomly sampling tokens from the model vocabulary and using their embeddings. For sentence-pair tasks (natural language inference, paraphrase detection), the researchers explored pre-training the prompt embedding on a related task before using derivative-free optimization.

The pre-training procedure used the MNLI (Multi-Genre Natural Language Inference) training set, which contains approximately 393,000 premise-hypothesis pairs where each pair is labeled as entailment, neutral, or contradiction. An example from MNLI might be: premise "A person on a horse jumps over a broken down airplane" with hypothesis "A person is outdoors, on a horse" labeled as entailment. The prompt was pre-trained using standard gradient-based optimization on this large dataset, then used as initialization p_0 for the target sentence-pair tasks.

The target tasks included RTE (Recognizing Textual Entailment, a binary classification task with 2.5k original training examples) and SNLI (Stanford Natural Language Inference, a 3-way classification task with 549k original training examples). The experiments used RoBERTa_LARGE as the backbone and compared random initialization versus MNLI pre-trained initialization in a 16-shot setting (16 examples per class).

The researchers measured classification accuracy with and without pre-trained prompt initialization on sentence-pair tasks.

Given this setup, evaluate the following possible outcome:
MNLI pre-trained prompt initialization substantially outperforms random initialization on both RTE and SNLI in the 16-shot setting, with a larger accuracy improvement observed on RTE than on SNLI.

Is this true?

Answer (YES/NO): NO